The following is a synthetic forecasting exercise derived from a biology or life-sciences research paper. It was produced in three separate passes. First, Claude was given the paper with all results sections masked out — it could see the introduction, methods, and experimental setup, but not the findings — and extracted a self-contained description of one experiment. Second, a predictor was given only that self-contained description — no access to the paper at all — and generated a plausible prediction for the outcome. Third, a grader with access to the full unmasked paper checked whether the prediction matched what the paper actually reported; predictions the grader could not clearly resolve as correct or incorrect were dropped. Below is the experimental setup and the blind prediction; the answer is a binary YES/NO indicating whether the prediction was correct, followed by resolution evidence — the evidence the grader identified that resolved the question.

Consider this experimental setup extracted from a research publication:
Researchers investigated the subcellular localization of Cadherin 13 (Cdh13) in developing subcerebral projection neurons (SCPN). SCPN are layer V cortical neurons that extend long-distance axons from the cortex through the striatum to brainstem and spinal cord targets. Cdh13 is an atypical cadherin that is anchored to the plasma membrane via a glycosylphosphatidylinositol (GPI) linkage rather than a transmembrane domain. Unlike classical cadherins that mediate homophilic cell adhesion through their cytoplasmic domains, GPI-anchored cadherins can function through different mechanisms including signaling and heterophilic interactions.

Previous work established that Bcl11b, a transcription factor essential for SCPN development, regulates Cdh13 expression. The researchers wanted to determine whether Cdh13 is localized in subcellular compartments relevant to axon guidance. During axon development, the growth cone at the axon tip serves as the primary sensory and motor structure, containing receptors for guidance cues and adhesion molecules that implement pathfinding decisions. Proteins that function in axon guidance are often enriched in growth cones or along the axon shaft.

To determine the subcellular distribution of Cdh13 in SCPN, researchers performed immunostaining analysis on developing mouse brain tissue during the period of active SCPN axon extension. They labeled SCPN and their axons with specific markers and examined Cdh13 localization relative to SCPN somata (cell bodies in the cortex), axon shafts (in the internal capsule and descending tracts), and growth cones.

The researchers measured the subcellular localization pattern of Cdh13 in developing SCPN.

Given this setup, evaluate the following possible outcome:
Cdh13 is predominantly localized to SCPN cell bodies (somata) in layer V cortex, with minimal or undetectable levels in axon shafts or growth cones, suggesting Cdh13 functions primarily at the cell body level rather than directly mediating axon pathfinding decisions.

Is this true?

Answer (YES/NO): NO